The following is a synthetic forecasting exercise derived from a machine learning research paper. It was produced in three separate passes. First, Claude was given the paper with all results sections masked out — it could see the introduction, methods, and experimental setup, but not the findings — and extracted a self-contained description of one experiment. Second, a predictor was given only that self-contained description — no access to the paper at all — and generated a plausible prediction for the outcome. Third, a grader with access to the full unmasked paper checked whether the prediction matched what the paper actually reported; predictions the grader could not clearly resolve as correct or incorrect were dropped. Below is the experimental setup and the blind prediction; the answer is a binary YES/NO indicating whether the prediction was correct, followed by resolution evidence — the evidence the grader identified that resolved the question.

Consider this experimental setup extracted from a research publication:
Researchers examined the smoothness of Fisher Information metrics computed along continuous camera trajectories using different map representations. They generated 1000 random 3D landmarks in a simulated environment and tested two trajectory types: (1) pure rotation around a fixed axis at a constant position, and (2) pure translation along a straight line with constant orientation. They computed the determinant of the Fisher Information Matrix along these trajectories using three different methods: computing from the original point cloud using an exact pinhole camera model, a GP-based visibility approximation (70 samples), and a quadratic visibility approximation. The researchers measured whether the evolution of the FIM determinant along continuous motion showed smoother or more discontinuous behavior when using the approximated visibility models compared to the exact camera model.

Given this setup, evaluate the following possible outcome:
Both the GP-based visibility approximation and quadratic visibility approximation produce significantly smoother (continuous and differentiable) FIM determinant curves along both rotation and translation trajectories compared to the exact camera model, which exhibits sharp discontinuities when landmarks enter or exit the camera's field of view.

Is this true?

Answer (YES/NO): YES